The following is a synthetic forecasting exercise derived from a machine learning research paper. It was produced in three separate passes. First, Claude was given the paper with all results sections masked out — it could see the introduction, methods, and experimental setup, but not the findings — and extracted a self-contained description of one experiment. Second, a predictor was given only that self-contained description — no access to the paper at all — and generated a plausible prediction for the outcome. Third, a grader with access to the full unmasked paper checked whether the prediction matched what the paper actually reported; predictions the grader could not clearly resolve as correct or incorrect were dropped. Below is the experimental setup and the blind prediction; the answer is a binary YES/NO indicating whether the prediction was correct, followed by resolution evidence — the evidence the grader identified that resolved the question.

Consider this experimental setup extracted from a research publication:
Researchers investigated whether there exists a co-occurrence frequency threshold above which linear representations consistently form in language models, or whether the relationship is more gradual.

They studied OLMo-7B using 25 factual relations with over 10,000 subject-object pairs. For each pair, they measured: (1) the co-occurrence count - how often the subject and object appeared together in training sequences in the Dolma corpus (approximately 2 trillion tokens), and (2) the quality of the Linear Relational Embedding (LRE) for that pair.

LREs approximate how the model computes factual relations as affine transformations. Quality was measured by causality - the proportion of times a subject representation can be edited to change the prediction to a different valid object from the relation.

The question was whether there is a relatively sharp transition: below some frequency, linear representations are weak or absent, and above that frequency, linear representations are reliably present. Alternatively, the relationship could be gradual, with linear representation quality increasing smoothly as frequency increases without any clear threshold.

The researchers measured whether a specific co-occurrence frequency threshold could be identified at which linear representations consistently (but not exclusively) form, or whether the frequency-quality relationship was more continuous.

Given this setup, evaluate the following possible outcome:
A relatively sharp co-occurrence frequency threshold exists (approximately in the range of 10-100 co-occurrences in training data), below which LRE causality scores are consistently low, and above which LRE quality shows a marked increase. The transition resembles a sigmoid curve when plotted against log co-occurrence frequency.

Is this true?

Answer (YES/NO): NO